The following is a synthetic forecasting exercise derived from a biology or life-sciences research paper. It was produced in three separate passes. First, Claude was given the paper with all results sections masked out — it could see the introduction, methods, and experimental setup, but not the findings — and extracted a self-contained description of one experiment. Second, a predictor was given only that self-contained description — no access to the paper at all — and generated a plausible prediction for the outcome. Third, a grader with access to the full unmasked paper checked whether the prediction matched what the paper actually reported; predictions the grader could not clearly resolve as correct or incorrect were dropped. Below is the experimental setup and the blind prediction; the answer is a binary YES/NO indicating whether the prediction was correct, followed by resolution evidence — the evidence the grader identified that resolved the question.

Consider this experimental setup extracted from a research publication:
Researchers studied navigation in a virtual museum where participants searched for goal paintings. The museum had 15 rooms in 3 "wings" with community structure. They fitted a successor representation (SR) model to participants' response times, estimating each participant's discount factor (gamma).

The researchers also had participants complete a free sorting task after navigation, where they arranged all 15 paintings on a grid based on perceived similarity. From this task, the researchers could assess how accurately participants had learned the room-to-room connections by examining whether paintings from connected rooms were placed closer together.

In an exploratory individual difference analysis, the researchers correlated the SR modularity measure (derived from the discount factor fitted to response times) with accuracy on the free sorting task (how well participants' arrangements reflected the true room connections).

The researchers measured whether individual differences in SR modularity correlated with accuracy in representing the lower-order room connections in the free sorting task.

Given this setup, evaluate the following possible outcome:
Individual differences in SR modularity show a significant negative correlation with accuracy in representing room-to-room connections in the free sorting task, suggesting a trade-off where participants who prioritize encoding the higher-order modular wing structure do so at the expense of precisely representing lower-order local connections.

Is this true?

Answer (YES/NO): NO